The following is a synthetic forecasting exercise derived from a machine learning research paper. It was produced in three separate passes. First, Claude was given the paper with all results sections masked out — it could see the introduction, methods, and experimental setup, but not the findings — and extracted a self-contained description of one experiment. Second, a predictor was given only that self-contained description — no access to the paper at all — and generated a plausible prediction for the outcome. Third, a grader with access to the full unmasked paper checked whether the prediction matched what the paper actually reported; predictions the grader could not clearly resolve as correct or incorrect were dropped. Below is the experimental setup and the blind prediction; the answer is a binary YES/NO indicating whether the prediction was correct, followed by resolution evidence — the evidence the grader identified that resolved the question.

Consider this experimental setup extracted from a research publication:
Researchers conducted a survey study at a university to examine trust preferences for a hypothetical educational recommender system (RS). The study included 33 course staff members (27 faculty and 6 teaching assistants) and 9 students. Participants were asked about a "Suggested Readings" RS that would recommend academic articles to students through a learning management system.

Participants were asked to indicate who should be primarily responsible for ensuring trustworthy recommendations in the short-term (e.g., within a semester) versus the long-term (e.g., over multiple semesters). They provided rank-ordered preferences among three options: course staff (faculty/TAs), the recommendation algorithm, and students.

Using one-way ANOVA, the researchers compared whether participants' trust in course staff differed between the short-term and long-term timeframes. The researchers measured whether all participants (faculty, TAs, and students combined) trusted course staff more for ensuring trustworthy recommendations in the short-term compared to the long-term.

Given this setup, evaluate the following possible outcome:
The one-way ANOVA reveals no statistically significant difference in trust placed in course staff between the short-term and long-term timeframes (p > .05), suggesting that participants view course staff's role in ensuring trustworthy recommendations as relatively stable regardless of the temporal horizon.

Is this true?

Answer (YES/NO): NO